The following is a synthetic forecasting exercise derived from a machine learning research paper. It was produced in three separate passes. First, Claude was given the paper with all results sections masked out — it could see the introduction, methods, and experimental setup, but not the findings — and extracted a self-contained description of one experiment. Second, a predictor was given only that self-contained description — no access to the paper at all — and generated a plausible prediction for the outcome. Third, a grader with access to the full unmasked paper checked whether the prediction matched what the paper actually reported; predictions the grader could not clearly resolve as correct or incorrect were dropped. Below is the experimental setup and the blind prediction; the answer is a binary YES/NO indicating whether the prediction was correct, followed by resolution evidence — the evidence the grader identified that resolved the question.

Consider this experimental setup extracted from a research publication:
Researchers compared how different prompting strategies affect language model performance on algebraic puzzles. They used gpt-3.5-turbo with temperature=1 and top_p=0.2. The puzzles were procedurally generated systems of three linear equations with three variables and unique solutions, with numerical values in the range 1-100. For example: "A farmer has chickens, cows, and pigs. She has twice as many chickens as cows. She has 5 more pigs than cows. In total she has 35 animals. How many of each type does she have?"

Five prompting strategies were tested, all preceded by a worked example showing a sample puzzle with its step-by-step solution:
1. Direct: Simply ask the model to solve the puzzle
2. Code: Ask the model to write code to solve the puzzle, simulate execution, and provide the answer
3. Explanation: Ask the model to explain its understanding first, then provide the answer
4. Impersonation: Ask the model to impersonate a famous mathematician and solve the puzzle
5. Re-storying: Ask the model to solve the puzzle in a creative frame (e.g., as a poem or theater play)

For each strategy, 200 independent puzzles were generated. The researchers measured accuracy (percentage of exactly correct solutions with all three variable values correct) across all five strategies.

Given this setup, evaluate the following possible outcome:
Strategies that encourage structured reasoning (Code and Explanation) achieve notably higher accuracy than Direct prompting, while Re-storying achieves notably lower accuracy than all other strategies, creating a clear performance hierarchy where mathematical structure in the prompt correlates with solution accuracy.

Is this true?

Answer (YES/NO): NO